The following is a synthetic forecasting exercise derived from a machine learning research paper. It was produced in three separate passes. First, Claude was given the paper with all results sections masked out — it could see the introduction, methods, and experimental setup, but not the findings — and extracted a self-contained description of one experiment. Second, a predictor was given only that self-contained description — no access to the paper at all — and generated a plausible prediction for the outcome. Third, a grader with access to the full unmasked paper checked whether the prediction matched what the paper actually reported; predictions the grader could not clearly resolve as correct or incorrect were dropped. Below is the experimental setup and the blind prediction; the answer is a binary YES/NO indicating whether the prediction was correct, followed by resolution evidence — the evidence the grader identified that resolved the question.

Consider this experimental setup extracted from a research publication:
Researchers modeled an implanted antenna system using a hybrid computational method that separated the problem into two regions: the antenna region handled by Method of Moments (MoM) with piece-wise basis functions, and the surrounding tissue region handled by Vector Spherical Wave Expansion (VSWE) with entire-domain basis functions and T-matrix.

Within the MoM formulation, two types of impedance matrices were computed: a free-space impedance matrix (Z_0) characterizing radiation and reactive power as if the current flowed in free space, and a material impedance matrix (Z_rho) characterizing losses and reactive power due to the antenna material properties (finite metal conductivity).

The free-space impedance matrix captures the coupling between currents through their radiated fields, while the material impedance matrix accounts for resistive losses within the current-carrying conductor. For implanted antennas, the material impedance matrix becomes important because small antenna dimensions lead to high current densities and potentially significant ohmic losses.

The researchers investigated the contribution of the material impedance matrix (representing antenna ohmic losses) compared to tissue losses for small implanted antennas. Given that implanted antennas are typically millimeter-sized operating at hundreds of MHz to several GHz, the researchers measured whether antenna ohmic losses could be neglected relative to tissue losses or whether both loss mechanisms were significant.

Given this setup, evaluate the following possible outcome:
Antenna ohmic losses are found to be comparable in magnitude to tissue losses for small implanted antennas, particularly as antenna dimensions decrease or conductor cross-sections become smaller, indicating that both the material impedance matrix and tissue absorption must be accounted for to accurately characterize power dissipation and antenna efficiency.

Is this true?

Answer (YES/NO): YES